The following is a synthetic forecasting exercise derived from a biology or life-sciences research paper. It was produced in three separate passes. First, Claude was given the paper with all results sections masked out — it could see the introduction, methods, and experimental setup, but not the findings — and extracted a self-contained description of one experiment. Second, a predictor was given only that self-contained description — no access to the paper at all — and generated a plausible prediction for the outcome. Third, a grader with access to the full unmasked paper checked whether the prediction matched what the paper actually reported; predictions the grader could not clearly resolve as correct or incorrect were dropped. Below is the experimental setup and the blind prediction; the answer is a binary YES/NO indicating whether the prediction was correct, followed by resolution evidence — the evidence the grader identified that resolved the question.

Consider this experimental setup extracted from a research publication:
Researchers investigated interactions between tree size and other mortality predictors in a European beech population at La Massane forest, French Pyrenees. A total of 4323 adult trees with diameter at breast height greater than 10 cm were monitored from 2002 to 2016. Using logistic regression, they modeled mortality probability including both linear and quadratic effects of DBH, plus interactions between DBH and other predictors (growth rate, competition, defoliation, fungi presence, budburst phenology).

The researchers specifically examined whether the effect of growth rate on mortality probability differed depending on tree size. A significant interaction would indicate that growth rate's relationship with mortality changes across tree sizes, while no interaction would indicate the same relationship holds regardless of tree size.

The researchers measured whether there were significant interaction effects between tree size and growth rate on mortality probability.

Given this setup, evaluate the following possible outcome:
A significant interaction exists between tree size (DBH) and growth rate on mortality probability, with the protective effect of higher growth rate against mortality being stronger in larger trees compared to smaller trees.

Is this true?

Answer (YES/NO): NO